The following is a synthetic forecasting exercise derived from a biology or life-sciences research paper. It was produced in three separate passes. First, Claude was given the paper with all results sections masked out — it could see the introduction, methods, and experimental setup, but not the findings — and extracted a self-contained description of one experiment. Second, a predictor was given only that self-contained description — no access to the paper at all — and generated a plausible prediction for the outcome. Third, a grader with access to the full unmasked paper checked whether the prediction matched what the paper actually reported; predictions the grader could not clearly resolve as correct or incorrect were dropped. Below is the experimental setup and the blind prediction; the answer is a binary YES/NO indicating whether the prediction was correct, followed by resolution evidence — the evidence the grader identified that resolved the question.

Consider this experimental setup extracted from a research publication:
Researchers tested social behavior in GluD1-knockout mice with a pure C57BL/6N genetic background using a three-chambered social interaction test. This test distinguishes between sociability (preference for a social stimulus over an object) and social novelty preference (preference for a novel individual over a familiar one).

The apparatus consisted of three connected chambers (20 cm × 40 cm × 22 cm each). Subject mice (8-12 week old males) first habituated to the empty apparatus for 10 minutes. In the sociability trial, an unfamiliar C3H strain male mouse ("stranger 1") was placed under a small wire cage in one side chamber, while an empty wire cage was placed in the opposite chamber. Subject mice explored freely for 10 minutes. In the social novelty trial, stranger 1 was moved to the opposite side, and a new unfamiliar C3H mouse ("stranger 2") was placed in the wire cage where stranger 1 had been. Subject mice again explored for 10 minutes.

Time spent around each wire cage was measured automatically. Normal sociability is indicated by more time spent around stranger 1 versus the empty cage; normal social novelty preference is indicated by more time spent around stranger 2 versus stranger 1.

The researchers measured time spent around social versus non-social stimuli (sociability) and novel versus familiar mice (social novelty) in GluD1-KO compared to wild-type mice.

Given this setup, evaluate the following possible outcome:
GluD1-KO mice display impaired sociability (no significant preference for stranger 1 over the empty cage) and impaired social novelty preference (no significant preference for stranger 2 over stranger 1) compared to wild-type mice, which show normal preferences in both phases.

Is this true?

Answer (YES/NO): YES